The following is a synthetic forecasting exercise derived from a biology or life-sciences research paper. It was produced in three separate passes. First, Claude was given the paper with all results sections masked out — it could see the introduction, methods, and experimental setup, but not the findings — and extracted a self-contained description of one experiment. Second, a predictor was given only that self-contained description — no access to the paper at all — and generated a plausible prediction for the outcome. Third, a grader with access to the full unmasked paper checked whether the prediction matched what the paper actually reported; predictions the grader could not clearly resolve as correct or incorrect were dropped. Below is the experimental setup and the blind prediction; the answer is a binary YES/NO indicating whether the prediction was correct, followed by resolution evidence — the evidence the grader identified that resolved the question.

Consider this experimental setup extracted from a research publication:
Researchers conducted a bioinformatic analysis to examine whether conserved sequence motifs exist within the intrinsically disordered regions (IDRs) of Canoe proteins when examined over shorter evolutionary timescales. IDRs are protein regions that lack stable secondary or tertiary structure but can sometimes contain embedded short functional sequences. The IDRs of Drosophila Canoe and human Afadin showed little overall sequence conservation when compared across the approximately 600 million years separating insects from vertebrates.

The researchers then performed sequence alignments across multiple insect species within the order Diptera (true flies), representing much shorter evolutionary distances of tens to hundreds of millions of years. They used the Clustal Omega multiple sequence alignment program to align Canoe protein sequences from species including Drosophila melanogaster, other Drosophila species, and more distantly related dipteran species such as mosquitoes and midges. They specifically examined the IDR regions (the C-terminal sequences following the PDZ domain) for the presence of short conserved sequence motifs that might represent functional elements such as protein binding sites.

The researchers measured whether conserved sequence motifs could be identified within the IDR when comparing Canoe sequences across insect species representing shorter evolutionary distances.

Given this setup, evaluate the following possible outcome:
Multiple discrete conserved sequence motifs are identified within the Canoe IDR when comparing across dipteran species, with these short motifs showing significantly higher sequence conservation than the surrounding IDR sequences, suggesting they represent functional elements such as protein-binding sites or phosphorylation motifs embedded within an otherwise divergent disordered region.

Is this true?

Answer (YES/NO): YES